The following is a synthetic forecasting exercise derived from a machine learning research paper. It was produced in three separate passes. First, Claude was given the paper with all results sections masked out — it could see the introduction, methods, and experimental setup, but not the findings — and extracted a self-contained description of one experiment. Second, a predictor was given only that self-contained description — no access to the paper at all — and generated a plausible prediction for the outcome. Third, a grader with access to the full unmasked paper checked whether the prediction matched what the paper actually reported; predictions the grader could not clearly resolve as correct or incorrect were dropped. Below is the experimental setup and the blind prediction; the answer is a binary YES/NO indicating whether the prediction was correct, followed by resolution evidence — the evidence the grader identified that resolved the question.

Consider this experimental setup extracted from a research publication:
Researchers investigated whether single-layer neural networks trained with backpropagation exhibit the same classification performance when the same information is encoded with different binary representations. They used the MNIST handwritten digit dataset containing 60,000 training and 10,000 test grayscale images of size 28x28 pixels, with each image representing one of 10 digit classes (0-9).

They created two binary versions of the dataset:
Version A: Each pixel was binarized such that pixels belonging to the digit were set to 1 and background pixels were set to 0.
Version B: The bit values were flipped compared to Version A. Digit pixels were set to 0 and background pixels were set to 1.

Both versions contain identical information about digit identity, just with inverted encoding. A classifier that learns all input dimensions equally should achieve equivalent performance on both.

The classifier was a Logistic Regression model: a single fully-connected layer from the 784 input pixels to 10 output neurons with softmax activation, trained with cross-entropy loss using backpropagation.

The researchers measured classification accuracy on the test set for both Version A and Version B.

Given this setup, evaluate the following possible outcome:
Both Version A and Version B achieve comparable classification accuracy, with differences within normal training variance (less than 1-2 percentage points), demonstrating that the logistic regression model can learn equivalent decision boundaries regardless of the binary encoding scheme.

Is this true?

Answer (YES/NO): YES